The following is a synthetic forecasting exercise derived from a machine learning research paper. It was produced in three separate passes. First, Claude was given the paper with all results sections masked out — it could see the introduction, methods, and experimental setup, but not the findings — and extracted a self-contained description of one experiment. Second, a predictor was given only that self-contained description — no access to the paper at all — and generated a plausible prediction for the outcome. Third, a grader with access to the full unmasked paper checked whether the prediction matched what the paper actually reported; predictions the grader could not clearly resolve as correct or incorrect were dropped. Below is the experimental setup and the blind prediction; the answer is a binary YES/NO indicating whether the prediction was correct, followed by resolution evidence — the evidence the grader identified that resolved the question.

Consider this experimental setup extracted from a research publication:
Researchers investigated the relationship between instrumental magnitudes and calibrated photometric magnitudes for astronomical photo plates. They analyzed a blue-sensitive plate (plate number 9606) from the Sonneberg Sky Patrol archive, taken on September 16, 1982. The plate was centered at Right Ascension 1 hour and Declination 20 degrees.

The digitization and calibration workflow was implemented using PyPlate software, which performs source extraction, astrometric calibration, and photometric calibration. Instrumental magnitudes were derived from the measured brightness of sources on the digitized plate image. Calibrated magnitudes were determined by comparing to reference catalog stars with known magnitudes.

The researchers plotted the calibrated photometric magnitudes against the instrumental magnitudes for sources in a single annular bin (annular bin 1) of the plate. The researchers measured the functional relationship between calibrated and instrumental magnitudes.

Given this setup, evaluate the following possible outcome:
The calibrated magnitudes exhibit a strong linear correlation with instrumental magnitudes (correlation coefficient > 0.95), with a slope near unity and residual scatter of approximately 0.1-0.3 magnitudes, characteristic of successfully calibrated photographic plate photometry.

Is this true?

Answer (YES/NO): NO